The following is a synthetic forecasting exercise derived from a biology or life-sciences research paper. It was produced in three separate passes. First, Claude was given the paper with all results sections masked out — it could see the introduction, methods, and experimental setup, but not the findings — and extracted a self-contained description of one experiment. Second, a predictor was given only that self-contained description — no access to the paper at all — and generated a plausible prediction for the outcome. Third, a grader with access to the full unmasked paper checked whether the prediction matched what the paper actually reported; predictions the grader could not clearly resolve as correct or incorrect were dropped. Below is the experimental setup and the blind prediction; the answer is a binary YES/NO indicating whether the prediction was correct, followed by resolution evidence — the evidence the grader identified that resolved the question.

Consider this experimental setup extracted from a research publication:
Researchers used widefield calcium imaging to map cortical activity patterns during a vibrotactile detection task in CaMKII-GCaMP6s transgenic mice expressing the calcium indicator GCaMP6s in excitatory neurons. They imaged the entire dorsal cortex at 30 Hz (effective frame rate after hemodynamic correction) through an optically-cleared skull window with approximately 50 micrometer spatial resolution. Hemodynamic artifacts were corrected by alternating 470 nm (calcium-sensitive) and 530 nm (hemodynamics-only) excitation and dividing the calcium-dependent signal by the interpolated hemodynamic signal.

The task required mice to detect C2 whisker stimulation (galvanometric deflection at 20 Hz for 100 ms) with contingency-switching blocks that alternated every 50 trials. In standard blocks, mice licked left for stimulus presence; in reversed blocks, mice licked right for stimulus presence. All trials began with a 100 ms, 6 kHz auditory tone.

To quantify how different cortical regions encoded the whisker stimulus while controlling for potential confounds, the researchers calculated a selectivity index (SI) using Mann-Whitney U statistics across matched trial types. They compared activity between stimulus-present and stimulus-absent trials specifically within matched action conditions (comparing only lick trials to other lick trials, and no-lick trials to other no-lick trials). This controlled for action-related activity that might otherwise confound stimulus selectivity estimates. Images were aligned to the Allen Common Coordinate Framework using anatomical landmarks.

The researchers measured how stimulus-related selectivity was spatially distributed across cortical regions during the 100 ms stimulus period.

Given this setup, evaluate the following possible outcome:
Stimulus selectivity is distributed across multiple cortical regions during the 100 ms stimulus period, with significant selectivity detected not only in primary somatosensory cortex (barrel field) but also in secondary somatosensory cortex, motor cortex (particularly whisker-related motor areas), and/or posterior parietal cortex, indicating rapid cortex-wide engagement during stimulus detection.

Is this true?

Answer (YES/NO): YES